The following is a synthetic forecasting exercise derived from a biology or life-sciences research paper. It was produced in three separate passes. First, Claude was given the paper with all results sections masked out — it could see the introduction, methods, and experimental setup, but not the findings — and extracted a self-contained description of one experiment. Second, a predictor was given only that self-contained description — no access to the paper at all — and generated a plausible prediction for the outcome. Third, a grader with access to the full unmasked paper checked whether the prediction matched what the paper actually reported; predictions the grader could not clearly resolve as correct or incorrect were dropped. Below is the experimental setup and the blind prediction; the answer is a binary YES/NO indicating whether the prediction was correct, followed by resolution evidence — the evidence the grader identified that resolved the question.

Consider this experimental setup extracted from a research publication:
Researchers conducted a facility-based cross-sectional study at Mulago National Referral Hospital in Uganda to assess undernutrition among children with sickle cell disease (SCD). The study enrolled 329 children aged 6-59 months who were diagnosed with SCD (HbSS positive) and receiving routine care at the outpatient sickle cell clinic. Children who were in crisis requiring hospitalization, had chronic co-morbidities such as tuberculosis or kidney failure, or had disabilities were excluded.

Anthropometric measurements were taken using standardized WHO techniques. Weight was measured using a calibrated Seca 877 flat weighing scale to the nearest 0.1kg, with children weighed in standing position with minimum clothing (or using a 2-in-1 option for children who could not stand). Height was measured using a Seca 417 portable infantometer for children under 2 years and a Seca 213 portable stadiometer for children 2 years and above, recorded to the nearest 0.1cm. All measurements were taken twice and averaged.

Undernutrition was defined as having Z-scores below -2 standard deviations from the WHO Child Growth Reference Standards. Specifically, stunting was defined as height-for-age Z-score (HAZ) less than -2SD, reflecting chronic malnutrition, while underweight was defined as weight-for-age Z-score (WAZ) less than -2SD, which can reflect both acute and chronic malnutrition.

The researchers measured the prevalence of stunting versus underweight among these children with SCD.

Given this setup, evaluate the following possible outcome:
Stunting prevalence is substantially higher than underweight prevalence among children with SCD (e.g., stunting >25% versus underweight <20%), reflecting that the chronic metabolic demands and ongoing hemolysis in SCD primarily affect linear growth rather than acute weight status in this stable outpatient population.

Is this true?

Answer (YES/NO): YES